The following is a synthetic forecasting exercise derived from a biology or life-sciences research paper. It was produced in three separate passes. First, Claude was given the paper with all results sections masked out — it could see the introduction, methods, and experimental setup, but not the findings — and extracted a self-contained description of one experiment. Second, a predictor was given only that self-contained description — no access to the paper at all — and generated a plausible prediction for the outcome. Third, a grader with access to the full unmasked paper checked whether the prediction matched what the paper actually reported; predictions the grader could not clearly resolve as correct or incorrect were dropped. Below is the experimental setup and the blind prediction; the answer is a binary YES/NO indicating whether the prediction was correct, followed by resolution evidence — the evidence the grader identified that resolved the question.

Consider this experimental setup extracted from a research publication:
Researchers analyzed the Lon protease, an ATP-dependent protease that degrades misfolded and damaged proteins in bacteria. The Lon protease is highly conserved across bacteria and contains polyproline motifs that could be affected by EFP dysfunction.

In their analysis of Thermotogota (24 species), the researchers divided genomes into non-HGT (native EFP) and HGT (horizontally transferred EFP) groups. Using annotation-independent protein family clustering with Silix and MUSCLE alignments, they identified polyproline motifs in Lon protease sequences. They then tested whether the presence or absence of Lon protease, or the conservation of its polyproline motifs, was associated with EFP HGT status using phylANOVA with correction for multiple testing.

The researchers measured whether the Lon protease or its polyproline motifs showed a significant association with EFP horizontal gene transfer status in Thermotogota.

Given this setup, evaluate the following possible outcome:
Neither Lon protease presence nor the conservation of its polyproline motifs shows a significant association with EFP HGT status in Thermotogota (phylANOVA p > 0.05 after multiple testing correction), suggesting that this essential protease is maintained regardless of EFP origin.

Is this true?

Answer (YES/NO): NO